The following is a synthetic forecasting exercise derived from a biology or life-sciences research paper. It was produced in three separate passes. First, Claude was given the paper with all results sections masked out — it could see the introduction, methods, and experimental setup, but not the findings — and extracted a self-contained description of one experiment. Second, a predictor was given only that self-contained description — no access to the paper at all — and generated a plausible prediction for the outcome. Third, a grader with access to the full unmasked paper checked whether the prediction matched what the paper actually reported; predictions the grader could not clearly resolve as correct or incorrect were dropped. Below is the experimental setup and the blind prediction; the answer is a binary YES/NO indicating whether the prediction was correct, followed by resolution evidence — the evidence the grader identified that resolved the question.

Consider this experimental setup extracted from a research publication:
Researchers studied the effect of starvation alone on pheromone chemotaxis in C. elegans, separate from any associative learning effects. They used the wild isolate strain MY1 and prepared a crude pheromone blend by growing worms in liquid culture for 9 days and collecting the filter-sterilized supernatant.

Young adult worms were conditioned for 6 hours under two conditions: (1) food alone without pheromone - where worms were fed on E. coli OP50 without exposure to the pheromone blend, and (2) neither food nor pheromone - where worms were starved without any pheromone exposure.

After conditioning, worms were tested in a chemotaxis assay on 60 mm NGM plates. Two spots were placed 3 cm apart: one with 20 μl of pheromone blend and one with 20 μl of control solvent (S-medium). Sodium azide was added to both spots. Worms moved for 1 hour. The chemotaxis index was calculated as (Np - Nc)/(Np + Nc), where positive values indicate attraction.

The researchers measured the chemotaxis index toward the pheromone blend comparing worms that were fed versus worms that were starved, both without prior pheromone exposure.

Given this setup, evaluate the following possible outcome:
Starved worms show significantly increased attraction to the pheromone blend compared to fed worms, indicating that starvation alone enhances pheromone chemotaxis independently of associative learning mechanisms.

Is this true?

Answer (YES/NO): NO